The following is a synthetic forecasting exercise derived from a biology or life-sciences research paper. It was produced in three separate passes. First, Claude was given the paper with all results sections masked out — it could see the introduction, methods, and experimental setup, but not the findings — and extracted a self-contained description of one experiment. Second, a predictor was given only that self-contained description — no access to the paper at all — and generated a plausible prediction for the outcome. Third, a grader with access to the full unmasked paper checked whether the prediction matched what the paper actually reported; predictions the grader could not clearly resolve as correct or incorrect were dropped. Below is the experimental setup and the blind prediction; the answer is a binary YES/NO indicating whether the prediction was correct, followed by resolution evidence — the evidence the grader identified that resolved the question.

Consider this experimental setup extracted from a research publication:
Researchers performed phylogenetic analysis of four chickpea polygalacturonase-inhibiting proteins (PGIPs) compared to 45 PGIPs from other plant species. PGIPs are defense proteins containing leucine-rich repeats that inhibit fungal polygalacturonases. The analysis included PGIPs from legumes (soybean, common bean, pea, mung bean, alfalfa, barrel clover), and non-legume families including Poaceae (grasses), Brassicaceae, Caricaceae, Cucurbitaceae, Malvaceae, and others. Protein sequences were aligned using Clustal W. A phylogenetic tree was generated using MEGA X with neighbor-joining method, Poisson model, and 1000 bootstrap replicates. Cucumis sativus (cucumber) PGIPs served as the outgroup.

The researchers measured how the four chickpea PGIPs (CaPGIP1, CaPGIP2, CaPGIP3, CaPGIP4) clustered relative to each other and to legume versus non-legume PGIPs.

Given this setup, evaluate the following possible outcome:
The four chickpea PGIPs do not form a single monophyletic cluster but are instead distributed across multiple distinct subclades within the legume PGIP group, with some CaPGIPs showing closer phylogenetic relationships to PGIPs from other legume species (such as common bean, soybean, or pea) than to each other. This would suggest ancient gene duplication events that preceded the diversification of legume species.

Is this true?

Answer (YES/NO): NO